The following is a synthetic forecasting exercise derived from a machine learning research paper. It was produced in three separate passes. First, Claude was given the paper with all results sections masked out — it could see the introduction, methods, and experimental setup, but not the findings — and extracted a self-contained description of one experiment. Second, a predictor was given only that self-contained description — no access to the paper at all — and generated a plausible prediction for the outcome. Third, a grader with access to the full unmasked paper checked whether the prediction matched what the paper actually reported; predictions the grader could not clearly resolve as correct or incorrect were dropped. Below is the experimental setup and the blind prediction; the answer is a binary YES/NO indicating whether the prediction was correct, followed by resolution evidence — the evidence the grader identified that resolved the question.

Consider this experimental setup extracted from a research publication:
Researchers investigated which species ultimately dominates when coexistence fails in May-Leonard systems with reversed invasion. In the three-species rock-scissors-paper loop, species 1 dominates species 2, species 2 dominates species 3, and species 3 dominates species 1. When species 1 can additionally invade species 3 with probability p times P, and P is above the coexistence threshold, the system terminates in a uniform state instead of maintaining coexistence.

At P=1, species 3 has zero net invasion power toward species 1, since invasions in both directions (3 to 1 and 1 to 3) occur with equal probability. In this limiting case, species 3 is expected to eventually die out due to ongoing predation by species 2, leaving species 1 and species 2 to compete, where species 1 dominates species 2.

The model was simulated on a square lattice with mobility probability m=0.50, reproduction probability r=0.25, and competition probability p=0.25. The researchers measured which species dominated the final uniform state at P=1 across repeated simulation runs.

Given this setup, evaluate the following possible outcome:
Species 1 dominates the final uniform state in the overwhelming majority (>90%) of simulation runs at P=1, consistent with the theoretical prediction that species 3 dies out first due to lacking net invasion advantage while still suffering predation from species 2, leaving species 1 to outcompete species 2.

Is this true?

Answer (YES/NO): YES